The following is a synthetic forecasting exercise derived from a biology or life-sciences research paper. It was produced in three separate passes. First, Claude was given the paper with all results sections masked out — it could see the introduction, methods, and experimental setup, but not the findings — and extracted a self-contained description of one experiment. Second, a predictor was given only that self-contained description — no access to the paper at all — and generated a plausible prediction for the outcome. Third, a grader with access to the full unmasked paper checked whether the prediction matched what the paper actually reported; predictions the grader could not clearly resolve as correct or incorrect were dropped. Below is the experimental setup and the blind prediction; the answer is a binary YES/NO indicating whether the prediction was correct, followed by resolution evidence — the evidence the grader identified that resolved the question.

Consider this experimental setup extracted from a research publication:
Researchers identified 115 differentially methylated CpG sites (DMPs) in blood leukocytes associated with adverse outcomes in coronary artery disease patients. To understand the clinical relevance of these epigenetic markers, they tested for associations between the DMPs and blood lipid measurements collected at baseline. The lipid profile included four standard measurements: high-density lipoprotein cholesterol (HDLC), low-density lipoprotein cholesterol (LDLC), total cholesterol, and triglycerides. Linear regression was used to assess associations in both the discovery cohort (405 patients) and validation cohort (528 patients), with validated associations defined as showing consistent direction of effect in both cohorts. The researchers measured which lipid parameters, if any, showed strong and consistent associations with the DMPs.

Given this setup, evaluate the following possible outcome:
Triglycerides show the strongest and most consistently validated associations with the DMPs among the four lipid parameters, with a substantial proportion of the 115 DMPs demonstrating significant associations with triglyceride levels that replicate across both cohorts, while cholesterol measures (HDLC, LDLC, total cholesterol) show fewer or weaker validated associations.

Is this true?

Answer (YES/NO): NO